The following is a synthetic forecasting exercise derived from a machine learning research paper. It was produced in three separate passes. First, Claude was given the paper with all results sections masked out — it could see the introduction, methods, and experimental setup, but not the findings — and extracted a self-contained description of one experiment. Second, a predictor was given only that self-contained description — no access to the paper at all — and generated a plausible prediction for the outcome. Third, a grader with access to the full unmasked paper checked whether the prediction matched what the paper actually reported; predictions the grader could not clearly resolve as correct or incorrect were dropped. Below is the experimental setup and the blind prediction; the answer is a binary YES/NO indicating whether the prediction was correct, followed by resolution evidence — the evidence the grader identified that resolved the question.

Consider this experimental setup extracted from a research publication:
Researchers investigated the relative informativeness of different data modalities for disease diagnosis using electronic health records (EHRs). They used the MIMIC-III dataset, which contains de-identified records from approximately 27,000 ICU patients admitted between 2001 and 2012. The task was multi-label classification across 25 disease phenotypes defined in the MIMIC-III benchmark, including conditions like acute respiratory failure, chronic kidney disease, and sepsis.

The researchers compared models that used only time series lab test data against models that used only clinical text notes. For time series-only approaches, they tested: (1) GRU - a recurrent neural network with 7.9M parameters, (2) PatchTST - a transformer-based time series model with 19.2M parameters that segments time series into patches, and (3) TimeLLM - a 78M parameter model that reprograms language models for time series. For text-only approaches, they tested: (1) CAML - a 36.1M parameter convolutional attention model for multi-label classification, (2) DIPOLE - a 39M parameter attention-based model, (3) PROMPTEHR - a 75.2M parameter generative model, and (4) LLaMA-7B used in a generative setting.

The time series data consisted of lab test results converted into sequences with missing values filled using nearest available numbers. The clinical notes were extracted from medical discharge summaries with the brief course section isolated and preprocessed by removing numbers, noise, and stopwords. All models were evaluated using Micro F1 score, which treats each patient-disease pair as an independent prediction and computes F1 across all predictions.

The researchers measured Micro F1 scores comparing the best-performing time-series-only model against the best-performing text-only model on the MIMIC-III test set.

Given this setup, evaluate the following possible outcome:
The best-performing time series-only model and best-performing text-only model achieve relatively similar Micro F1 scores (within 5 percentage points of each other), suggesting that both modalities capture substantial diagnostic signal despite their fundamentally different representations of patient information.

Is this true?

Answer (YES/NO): NO